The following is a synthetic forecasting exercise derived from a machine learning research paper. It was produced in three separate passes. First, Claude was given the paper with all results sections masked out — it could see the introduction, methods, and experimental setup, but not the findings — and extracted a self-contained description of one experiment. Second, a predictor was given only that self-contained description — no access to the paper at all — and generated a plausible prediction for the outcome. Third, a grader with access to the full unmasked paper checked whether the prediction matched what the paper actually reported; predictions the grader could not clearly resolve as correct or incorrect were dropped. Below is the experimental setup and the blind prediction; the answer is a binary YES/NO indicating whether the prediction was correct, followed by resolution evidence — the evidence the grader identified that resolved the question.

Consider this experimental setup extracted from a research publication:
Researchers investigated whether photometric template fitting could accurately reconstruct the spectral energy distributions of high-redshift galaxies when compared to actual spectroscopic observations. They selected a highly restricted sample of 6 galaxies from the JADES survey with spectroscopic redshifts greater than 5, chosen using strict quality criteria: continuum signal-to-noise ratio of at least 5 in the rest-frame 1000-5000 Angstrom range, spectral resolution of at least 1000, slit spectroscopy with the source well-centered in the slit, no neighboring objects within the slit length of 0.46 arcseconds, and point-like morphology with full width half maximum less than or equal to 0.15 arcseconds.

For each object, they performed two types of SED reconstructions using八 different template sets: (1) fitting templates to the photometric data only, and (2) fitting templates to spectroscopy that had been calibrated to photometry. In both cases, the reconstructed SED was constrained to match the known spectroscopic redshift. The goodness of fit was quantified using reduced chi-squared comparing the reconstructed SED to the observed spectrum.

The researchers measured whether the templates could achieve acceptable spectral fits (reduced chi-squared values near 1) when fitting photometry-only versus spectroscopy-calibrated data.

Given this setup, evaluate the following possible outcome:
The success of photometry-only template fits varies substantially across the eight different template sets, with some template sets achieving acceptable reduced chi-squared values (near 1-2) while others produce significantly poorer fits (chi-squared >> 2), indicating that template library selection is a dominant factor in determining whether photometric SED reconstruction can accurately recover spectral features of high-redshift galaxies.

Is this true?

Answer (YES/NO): YES